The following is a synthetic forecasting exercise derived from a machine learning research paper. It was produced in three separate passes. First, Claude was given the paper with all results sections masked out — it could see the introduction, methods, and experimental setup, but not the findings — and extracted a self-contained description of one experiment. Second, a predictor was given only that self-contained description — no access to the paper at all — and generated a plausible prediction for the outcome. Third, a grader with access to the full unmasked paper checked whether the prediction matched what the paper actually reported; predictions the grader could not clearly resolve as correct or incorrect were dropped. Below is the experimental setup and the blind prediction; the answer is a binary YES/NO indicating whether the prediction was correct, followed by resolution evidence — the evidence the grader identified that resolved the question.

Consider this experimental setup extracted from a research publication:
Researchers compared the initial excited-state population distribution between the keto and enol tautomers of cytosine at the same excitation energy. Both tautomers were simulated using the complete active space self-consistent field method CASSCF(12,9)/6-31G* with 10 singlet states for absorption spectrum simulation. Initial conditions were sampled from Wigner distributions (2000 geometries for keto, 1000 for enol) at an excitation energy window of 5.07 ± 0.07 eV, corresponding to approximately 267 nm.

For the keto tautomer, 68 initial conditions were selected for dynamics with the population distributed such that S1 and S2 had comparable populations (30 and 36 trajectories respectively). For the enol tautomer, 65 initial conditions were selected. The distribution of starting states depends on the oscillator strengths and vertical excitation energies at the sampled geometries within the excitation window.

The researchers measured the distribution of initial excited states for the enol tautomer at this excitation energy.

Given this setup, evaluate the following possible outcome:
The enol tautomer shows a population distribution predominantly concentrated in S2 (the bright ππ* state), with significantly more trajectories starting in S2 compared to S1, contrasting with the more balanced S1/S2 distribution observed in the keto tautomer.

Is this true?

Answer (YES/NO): NO